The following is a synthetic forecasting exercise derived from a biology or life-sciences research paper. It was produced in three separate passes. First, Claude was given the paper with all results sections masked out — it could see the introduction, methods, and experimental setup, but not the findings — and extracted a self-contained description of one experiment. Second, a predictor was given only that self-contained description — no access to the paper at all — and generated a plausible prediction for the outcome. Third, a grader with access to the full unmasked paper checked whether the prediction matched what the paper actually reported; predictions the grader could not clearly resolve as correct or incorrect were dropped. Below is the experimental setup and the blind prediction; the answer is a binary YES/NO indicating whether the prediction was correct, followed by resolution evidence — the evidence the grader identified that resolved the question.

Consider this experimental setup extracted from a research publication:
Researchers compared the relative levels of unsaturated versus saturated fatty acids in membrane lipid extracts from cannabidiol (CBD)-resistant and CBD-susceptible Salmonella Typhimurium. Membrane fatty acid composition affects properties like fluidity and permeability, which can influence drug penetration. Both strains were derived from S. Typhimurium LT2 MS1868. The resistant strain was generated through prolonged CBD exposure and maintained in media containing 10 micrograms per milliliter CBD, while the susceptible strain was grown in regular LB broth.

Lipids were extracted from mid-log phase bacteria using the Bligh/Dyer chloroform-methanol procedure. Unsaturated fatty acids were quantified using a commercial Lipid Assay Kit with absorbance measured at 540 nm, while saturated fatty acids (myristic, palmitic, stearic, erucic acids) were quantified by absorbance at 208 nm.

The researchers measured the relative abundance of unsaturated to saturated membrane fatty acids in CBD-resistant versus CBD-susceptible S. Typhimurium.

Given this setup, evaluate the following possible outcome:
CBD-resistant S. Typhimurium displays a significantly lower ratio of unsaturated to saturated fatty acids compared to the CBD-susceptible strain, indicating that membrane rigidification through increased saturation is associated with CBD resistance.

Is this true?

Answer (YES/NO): YES